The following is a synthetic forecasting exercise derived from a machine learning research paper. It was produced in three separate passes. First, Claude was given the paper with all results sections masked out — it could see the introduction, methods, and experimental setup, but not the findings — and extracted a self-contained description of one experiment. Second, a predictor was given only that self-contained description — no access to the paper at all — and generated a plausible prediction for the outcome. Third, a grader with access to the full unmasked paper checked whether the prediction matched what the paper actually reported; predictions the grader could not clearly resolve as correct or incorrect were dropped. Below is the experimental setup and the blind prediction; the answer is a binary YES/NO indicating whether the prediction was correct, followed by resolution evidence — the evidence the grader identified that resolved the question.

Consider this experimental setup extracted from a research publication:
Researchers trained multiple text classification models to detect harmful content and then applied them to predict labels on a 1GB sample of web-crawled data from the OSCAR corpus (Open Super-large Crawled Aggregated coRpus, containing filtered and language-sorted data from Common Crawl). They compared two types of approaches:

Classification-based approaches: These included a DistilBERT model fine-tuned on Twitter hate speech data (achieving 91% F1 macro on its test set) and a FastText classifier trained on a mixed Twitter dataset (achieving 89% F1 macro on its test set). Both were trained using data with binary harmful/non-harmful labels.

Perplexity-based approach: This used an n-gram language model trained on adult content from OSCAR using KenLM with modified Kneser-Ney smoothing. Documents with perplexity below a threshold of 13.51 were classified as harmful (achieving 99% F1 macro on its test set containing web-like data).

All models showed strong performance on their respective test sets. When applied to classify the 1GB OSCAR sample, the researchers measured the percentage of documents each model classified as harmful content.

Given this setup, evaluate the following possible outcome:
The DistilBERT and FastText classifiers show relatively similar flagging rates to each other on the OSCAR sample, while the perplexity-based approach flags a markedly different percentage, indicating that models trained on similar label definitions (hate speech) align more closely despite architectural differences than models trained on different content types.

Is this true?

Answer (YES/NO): YES